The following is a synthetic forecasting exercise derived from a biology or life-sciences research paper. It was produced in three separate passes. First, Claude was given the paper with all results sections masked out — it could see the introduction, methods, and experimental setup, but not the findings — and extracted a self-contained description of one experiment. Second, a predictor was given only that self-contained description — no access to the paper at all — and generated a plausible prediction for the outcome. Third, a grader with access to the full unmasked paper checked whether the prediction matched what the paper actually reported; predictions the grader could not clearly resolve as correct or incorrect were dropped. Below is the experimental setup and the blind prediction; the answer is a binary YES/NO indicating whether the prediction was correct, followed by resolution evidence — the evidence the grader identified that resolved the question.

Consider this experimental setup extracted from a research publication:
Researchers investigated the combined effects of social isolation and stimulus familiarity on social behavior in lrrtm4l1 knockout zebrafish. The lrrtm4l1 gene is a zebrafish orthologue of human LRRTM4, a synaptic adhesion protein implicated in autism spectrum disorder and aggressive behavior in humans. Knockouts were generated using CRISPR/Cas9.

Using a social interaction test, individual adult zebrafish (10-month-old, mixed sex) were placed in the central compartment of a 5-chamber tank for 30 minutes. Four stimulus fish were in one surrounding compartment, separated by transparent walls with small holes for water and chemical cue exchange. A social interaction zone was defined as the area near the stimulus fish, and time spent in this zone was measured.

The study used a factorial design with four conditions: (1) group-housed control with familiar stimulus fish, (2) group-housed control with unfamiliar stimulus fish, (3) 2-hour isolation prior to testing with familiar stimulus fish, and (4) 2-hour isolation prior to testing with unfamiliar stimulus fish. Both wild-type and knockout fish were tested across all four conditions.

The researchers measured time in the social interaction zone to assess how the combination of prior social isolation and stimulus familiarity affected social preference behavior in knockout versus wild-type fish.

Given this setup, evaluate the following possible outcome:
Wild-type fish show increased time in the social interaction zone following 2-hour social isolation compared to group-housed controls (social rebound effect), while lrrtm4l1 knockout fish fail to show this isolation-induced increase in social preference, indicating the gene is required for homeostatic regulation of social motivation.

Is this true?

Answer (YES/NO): NO